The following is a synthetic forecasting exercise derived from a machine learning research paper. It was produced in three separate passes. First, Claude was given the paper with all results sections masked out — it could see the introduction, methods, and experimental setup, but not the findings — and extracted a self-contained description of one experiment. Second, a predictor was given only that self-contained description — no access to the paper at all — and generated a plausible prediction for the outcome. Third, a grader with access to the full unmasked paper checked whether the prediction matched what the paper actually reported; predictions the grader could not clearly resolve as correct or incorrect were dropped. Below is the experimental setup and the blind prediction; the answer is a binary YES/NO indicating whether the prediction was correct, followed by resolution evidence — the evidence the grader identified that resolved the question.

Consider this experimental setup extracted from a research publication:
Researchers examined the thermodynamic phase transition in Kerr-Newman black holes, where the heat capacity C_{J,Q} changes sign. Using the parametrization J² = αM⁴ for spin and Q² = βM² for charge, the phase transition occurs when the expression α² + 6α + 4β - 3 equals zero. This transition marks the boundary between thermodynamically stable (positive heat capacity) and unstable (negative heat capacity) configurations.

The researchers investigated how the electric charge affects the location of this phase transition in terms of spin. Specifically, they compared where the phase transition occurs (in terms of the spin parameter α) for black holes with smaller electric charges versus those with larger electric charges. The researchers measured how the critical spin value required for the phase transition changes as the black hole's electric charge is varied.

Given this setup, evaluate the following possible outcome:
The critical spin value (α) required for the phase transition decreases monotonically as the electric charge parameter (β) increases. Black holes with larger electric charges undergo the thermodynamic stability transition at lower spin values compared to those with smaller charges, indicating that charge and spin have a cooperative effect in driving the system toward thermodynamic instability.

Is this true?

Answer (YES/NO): NO